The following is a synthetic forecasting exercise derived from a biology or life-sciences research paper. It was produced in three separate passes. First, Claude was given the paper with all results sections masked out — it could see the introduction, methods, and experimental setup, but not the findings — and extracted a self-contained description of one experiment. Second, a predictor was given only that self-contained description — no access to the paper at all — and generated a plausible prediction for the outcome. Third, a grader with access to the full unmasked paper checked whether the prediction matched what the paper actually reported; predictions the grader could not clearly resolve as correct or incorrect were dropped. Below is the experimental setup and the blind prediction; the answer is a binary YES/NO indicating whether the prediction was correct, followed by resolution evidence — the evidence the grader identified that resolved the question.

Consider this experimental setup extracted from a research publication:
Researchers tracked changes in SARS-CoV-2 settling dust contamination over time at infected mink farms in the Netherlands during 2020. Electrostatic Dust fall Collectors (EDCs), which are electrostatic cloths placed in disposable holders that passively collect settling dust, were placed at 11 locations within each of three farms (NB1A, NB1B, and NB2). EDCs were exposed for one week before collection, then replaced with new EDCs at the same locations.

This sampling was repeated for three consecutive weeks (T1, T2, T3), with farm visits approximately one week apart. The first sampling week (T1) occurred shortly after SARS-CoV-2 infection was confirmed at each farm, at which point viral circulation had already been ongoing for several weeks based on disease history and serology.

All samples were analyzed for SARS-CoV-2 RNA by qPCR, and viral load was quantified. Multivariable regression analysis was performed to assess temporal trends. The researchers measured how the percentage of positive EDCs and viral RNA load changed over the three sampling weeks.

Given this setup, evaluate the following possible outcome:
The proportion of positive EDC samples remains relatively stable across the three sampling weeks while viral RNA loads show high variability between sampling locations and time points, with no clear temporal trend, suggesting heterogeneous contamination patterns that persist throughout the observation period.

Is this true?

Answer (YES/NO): NO